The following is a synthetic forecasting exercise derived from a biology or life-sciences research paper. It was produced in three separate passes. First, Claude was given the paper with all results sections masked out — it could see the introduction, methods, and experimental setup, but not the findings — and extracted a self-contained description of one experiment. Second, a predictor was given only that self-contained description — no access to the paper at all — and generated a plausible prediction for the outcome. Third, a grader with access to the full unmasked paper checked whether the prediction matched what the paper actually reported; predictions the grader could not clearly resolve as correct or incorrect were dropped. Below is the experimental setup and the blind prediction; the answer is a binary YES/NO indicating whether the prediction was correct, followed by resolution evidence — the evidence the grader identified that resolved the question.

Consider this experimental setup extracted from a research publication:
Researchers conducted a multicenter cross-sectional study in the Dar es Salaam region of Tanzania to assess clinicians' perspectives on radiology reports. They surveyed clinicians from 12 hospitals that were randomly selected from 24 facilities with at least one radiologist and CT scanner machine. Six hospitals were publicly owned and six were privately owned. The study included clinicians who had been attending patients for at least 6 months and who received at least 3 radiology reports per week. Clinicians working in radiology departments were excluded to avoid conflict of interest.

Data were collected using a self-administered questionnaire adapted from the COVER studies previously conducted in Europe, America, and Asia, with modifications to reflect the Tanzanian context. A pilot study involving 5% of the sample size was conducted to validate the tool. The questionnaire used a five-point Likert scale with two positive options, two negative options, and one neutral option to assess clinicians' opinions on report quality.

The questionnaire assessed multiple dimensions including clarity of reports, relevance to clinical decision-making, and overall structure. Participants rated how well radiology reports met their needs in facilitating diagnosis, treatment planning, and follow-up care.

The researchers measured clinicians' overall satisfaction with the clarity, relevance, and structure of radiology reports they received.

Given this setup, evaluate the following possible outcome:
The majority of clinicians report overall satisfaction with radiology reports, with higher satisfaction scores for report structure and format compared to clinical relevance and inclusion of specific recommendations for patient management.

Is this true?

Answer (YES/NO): NO